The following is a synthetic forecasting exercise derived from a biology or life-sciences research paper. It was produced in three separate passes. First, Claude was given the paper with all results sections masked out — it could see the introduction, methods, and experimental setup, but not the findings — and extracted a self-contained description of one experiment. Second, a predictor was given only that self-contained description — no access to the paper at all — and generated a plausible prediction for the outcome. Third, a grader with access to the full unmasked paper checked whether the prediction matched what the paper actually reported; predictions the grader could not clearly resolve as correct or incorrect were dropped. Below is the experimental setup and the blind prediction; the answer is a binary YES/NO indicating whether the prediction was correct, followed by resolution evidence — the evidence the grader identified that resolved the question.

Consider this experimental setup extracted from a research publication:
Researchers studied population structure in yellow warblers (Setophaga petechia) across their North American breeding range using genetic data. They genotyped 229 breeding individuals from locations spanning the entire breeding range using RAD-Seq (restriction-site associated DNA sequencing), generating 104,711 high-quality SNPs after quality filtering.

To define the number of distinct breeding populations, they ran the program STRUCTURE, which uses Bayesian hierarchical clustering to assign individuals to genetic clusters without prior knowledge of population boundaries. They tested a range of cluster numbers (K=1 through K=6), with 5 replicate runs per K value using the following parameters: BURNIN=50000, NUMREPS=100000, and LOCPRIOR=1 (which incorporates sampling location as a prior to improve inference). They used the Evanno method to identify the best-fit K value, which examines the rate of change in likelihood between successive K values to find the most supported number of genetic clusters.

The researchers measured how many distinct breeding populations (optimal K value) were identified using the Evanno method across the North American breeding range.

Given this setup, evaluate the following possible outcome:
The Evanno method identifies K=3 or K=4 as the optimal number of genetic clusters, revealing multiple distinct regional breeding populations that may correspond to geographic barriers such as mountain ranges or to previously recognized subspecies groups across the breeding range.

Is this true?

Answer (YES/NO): NO